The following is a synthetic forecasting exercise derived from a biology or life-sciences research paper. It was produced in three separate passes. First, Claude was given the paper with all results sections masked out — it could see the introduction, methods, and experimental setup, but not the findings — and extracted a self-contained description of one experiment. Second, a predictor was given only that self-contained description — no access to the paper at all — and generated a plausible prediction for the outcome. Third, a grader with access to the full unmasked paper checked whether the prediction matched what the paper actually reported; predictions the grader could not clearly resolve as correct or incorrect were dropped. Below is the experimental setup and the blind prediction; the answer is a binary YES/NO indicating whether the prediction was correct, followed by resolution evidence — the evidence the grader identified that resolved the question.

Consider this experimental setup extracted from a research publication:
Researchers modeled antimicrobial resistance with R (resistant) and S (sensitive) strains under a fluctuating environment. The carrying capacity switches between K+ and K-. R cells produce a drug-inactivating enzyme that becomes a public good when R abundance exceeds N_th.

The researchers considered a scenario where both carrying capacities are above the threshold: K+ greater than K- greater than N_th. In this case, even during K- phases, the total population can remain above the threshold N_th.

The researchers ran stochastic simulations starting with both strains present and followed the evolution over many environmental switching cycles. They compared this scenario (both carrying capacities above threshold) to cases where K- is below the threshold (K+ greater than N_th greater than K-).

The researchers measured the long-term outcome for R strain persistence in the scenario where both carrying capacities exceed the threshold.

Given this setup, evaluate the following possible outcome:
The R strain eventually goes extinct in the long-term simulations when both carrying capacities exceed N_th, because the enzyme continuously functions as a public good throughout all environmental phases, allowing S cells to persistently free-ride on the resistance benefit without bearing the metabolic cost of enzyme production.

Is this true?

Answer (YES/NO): NO